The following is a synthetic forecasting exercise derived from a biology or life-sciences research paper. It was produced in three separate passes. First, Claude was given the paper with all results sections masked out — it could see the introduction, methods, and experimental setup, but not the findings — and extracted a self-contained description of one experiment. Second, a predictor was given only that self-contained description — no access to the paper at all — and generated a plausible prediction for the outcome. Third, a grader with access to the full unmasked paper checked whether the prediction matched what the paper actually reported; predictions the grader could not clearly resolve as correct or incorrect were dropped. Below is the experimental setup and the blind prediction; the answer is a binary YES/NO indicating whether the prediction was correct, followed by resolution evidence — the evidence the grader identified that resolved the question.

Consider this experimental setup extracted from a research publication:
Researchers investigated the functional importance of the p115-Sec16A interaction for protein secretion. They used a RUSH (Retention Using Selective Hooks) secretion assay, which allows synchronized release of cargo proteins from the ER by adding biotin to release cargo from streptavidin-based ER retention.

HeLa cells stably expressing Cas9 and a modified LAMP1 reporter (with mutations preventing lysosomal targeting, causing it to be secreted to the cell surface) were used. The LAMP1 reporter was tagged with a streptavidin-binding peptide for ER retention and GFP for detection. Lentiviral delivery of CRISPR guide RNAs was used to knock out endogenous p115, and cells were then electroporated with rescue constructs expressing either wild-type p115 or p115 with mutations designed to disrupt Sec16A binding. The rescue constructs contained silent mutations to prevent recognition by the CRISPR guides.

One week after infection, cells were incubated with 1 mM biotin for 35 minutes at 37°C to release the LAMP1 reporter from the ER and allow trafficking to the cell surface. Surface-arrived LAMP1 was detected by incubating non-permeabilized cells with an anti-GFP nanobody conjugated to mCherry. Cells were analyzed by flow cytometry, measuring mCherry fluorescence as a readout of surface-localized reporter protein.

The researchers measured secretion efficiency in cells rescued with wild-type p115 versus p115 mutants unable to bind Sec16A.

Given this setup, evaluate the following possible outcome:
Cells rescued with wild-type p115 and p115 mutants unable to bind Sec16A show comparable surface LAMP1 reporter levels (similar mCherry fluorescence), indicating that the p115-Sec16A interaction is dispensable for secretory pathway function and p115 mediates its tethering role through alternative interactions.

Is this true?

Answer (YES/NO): NO